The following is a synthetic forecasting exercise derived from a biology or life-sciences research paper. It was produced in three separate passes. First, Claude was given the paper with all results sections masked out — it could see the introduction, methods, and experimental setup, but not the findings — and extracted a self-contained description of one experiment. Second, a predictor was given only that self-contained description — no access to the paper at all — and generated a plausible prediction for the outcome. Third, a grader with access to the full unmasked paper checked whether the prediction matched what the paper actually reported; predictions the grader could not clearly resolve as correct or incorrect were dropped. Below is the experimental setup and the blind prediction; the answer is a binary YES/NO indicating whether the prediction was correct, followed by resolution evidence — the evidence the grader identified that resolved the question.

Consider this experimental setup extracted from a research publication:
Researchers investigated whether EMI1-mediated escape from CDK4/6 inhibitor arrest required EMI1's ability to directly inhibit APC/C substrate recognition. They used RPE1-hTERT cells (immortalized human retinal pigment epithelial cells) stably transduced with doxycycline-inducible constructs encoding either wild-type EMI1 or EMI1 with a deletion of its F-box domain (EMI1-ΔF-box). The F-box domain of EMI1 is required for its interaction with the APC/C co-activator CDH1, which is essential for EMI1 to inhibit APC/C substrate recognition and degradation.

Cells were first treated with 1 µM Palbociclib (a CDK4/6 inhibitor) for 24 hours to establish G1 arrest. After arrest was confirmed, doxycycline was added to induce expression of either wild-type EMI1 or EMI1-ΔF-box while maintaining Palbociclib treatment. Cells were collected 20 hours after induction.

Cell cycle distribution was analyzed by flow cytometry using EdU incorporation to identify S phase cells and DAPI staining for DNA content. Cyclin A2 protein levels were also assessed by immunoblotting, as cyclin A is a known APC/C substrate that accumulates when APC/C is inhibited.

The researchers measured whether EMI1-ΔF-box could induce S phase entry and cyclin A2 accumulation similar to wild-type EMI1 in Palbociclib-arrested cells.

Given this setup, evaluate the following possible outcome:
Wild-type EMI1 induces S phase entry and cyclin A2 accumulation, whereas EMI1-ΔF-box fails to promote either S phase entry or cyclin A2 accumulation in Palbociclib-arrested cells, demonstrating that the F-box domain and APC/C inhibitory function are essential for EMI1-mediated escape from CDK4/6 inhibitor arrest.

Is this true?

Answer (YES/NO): NO